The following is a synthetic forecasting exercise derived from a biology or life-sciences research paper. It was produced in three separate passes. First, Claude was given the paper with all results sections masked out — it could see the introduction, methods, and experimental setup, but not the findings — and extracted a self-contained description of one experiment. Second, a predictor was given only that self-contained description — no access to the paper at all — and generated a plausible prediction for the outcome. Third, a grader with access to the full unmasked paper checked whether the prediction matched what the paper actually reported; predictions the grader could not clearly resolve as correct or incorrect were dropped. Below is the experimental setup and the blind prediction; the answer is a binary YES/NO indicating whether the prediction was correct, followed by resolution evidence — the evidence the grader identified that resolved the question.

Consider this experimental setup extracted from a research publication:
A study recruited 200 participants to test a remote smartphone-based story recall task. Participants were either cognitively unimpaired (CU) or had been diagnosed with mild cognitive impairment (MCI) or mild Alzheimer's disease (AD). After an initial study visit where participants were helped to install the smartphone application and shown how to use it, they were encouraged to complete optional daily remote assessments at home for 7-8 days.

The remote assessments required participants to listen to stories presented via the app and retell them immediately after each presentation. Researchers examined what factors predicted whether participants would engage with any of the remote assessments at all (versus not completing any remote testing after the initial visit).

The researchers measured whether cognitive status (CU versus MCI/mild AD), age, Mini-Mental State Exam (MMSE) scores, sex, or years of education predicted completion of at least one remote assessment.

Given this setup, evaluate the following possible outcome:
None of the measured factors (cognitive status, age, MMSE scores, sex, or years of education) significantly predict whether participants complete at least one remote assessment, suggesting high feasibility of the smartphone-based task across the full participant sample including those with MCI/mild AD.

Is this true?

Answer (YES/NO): NO